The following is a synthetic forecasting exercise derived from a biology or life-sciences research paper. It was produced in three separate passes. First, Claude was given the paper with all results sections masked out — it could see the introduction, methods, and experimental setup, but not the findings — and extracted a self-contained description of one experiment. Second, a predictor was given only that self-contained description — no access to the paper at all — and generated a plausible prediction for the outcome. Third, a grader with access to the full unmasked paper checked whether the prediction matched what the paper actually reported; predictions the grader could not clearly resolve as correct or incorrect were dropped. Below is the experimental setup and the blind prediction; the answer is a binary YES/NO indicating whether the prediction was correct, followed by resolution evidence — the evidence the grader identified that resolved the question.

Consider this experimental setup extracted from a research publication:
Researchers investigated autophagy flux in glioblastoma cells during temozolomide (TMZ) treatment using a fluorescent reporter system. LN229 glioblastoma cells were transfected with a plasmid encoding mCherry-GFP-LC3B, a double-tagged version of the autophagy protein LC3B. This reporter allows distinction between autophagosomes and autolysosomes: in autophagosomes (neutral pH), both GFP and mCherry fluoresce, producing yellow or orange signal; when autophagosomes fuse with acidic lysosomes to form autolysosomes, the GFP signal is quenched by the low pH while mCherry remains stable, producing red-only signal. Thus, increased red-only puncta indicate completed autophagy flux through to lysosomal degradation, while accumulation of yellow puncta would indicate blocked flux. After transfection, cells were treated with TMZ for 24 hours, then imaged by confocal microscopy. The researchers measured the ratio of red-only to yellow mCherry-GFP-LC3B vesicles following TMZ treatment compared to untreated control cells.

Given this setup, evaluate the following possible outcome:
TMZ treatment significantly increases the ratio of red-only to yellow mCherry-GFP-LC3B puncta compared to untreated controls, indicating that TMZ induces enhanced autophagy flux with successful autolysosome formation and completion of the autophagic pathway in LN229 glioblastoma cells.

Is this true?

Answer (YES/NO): YES